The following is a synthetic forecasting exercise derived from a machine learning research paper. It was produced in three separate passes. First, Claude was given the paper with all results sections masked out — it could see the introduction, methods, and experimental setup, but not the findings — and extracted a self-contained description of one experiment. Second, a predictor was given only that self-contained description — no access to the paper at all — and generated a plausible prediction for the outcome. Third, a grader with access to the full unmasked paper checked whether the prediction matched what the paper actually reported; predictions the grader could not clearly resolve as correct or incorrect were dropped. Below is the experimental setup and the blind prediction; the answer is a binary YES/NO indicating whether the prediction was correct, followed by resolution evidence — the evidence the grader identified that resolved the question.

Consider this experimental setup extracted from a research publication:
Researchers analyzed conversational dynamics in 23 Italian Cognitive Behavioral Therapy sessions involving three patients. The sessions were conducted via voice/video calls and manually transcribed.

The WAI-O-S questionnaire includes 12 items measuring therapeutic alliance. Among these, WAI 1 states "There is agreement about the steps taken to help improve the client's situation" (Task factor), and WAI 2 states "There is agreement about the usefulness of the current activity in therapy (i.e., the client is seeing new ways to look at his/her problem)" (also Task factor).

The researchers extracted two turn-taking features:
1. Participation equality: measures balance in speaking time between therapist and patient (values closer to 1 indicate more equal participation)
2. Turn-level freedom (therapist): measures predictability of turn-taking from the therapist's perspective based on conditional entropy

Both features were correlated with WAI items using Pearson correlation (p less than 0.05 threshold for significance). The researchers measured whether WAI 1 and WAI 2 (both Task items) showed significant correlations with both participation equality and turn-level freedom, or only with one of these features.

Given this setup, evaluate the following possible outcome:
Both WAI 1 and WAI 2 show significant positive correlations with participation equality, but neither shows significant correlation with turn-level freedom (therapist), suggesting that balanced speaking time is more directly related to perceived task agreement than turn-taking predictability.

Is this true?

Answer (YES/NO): NO